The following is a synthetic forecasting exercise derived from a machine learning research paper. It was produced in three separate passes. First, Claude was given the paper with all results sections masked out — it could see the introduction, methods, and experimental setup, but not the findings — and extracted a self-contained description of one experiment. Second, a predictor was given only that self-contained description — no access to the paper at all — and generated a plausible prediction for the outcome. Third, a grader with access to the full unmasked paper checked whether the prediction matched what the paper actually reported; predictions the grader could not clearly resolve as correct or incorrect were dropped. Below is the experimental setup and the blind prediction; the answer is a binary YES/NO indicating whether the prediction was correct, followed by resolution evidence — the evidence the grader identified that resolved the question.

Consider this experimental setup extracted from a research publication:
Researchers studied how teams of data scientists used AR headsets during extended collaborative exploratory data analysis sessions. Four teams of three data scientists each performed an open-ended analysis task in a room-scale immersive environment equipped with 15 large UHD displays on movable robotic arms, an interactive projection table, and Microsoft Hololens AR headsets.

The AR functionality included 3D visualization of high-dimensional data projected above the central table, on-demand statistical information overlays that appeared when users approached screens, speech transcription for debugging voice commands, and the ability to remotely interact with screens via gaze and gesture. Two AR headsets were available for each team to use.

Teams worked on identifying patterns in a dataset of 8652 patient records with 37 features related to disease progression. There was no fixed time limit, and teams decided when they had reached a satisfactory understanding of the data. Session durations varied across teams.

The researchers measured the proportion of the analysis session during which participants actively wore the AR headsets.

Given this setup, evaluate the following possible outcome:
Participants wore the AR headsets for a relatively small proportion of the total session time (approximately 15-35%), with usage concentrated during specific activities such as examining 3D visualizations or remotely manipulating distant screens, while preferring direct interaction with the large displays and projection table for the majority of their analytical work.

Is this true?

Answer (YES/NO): YES